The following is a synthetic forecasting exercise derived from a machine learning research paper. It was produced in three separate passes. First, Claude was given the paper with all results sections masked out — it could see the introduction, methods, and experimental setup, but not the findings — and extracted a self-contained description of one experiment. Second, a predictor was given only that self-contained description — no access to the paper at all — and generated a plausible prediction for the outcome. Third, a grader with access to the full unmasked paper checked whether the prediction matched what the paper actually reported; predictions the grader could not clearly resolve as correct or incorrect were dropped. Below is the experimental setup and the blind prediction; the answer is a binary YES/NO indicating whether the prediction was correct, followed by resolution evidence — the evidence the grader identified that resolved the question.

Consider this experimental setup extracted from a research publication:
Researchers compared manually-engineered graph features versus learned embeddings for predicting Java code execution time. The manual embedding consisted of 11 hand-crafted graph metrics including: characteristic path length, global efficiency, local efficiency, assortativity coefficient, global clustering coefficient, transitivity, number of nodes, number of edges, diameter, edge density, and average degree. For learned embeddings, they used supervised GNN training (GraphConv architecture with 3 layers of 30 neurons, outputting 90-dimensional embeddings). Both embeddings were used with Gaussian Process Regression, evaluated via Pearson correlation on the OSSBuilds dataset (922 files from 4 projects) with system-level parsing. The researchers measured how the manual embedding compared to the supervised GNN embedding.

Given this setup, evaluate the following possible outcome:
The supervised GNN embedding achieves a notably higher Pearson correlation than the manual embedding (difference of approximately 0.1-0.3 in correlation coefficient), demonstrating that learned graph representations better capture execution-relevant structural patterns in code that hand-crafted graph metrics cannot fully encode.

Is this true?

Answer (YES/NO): NO